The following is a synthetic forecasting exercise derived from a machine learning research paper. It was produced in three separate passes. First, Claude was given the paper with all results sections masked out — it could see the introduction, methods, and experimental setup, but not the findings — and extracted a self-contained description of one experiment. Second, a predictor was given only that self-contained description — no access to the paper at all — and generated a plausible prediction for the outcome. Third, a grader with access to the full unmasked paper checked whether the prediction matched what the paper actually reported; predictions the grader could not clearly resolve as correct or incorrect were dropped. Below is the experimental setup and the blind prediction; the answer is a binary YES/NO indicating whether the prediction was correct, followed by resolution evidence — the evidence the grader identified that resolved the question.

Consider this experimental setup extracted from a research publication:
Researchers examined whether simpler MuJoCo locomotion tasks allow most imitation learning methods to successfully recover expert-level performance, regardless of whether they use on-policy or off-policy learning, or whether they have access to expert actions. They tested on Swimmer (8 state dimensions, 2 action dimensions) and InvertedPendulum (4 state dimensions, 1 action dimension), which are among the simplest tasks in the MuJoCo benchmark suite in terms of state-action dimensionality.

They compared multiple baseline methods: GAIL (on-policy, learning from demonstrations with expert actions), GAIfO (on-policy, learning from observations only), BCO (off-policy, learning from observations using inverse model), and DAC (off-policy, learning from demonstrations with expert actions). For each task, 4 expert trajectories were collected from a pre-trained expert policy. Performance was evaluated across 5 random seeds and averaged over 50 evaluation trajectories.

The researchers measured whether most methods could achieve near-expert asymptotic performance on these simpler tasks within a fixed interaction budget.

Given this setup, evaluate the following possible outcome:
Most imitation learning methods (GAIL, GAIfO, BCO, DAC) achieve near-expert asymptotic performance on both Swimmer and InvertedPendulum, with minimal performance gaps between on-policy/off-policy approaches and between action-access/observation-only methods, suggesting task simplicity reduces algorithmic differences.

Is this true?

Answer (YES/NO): NO